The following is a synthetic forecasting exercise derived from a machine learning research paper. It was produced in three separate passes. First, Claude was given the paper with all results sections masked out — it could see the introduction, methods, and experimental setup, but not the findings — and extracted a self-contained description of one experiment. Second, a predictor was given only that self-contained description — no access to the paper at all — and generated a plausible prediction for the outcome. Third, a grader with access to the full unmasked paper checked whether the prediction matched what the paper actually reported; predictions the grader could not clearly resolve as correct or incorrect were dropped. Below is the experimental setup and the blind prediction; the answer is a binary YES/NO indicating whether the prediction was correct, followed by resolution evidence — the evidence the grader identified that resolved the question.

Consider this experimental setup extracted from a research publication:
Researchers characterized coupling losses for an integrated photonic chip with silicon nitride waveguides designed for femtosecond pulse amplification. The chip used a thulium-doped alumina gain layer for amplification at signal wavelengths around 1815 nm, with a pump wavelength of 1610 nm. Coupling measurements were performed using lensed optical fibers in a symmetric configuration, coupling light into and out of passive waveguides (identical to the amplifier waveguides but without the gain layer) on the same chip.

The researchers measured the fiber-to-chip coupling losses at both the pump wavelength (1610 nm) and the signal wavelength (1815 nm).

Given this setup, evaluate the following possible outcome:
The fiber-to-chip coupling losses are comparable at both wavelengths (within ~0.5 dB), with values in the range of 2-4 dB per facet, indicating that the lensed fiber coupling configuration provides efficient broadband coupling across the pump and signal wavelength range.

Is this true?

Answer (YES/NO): NO